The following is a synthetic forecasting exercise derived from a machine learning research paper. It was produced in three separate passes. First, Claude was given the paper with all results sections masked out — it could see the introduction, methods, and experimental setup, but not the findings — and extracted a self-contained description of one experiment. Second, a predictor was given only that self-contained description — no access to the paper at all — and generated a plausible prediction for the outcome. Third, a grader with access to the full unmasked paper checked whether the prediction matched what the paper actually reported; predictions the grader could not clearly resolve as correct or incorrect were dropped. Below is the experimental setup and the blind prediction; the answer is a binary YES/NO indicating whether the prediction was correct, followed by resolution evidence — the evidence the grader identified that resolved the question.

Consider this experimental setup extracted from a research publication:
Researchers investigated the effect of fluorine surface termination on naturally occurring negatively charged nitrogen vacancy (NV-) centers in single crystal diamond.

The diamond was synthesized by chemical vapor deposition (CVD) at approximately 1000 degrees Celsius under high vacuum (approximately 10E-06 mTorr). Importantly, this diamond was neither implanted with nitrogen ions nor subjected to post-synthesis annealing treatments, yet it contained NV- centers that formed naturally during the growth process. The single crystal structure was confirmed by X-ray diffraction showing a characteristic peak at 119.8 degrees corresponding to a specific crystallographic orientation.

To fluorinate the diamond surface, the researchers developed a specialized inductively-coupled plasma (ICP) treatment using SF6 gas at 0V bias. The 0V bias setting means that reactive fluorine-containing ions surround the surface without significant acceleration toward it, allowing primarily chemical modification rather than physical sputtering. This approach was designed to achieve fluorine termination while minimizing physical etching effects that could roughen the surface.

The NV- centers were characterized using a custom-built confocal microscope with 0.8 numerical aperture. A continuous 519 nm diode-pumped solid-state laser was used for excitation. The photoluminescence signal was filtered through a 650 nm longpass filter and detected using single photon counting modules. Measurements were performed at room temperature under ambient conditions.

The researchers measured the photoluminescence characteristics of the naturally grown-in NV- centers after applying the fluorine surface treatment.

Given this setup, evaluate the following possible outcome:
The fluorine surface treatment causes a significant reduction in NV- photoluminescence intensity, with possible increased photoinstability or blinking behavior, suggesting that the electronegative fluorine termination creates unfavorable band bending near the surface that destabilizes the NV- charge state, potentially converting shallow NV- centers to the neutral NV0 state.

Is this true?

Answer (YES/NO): YES